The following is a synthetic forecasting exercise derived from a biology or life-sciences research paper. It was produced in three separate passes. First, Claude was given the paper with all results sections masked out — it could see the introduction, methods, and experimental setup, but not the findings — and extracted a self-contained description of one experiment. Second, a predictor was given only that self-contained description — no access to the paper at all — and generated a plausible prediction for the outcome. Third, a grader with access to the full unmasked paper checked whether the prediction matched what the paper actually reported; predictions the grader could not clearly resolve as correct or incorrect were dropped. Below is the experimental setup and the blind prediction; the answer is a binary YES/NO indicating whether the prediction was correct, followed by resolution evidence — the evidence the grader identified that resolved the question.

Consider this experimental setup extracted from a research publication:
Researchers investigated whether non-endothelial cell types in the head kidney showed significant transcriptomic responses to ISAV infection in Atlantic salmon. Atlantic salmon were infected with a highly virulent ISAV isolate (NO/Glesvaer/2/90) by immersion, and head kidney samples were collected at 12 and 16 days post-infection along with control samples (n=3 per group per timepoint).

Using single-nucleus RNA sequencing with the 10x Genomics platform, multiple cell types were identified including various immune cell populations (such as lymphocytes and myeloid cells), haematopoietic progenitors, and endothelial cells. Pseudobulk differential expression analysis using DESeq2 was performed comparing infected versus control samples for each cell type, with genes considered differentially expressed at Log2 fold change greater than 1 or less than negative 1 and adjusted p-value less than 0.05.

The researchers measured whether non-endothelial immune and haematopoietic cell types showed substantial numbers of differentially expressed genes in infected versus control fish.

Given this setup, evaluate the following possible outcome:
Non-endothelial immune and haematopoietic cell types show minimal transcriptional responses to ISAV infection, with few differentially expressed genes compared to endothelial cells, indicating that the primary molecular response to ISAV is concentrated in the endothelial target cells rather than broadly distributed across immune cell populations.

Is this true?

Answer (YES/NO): NO